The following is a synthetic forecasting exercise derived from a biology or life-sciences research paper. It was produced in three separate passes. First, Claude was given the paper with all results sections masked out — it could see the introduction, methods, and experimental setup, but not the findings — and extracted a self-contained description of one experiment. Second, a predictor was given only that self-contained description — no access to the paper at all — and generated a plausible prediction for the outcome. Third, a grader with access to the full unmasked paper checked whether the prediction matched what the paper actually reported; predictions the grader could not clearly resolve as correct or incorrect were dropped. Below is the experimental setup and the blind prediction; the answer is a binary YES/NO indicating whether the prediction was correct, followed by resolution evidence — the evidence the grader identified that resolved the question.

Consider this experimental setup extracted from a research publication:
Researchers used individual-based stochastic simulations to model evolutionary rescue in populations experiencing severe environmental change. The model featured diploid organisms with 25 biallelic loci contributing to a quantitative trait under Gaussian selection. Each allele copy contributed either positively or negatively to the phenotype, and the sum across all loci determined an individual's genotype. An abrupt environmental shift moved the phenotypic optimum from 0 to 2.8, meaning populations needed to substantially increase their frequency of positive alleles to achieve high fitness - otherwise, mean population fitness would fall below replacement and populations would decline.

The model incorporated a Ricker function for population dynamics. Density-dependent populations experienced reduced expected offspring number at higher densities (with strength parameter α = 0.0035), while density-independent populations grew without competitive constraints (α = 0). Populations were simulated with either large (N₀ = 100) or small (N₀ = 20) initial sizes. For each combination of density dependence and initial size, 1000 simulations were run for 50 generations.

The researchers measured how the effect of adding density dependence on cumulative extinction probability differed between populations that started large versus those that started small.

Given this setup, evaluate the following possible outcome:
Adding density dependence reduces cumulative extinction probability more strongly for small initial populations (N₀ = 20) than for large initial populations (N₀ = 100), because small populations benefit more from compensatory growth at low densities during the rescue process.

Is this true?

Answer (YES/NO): NO